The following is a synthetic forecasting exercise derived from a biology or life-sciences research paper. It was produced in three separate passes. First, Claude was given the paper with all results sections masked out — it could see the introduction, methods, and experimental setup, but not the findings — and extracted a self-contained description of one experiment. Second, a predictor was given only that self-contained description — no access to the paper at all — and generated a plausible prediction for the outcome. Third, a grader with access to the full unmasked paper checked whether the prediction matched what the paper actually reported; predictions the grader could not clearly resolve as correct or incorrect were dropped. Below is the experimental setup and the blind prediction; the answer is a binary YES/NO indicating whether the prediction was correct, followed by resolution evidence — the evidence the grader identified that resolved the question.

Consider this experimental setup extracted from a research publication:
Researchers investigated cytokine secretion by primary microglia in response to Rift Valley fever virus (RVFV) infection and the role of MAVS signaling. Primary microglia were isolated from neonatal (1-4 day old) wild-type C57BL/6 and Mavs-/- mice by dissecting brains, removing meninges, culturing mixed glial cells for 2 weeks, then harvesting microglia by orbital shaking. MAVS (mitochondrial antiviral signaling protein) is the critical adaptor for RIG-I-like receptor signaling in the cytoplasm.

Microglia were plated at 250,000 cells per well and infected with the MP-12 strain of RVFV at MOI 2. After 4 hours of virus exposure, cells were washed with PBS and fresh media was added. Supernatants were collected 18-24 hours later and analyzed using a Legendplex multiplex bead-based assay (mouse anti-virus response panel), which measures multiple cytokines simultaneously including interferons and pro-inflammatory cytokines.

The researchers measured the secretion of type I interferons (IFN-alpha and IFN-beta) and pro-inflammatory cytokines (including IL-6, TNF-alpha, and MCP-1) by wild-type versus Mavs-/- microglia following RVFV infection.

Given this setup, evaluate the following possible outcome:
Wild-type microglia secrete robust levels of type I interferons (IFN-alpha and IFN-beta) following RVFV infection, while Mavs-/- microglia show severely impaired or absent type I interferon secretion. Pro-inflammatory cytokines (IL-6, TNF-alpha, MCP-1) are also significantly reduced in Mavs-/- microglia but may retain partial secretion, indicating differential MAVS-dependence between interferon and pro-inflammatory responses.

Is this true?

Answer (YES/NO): NO